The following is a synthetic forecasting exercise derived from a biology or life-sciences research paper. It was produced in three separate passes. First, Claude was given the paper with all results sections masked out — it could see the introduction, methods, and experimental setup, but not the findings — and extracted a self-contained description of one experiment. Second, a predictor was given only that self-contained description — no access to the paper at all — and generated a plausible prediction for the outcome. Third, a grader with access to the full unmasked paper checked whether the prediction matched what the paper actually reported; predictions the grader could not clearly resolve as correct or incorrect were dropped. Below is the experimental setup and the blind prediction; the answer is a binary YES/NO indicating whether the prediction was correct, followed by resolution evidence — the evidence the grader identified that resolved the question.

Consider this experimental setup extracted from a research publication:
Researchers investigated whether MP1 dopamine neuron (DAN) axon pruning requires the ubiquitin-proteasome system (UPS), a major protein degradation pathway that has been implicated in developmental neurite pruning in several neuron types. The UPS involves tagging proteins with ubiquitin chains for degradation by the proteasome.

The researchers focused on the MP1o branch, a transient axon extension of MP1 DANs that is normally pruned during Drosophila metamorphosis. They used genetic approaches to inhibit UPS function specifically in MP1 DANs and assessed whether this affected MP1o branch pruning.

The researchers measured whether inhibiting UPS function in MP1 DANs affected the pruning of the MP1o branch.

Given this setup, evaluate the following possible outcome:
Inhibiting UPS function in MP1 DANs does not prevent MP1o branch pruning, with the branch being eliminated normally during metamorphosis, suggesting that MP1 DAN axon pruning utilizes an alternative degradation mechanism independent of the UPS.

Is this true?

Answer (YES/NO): YES